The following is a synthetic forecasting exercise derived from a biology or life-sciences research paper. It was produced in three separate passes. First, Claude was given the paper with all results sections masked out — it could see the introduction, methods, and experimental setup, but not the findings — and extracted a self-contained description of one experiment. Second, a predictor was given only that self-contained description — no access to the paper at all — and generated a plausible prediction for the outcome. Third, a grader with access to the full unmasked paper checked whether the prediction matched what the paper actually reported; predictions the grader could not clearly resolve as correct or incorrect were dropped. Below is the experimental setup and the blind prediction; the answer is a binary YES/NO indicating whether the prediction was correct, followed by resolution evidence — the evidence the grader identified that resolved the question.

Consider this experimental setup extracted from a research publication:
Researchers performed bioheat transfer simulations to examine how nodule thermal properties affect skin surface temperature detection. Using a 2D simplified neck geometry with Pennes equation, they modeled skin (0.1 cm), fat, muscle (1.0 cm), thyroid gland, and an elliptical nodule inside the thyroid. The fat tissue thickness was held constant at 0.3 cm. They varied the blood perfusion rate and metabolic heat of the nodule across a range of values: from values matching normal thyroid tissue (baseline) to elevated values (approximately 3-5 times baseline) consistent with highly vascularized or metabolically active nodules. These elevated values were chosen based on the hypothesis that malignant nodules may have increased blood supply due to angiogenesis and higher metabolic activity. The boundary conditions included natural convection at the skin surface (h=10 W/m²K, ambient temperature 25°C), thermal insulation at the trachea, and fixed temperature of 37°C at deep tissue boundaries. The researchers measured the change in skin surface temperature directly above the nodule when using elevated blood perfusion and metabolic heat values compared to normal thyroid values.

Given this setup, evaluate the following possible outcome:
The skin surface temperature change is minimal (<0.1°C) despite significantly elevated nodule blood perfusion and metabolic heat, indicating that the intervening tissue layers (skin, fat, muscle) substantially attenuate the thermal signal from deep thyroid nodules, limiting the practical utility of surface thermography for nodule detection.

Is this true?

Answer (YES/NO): NO